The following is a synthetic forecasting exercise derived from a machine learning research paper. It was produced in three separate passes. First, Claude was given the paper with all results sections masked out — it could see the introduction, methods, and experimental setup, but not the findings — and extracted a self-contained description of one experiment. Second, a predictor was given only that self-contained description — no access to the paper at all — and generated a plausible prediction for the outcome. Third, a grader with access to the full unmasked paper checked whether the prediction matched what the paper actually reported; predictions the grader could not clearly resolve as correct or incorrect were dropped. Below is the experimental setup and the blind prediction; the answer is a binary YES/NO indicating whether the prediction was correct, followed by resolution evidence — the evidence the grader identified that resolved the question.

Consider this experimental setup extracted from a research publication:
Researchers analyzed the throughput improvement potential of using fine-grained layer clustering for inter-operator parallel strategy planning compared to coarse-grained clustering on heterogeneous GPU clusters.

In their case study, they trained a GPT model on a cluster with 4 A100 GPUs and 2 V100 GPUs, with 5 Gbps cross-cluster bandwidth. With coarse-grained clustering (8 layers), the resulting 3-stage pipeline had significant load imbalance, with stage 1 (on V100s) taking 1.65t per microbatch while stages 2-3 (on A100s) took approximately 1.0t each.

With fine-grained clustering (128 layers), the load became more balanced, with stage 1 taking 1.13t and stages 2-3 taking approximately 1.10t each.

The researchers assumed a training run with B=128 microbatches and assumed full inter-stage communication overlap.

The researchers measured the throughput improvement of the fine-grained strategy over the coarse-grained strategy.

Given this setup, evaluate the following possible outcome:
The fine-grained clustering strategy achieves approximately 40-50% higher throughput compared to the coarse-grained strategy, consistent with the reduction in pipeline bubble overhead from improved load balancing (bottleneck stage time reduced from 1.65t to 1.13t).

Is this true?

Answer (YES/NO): YES